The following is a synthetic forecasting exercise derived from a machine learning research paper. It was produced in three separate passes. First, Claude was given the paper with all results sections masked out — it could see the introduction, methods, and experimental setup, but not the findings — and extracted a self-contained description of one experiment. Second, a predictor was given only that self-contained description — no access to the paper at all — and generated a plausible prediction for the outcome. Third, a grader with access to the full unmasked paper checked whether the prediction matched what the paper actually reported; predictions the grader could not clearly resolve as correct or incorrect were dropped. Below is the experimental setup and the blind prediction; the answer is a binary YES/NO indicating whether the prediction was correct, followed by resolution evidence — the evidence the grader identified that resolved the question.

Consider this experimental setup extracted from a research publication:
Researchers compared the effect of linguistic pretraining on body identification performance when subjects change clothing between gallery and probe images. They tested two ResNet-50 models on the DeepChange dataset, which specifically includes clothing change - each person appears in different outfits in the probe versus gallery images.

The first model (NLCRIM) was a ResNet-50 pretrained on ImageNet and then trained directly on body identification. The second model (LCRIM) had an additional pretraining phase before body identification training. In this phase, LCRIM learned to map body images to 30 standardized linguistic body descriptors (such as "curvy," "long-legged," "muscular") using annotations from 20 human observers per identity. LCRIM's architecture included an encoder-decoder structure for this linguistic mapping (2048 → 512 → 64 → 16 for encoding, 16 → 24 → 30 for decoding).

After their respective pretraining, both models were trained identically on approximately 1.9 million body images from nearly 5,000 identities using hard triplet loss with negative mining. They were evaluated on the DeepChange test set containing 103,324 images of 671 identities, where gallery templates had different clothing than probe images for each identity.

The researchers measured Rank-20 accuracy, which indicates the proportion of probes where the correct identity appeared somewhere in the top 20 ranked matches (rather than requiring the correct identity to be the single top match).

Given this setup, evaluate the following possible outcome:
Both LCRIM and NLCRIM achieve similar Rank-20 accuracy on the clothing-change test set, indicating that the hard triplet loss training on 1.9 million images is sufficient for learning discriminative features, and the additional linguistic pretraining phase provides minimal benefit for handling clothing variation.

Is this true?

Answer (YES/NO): NO